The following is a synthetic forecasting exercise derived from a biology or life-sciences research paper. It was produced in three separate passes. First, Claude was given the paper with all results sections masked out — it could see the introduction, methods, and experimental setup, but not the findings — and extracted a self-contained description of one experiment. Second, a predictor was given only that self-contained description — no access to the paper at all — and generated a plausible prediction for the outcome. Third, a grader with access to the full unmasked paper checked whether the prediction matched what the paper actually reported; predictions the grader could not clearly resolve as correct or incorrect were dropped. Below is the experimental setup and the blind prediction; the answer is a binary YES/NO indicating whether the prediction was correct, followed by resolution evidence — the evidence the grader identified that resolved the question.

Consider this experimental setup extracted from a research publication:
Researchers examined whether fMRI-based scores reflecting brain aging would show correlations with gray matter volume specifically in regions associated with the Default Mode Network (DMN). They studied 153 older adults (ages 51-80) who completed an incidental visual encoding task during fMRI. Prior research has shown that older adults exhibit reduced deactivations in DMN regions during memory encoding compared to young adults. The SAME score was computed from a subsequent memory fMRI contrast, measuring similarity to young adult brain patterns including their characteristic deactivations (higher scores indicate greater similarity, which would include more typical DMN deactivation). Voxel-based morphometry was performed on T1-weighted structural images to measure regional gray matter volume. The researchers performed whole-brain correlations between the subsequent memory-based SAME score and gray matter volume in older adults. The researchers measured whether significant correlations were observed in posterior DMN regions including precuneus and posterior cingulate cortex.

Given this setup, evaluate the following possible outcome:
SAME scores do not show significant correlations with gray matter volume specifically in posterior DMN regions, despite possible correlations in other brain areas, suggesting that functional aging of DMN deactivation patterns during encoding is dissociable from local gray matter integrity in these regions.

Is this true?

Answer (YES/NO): YES